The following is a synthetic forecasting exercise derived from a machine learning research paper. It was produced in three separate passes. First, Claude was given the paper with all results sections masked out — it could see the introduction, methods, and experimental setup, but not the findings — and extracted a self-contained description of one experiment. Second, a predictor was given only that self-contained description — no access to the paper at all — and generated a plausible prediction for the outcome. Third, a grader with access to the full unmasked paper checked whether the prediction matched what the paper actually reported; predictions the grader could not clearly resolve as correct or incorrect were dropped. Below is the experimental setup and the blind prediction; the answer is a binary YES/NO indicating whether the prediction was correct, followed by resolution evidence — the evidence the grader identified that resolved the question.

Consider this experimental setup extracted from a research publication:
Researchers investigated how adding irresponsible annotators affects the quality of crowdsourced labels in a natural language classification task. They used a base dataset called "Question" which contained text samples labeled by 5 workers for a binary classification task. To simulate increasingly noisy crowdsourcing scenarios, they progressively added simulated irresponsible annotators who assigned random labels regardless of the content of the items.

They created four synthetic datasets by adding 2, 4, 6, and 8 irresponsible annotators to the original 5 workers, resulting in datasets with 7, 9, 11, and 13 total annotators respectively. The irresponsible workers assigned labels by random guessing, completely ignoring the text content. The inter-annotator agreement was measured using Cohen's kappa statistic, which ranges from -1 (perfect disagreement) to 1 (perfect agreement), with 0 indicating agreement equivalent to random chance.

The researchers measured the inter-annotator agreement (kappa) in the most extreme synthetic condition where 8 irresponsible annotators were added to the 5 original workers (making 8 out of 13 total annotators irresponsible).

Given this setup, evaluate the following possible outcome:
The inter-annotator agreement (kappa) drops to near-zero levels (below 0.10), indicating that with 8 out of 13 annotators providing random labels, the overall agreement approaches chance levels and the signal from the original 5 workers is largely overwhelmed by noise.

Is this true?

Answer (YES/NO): YES